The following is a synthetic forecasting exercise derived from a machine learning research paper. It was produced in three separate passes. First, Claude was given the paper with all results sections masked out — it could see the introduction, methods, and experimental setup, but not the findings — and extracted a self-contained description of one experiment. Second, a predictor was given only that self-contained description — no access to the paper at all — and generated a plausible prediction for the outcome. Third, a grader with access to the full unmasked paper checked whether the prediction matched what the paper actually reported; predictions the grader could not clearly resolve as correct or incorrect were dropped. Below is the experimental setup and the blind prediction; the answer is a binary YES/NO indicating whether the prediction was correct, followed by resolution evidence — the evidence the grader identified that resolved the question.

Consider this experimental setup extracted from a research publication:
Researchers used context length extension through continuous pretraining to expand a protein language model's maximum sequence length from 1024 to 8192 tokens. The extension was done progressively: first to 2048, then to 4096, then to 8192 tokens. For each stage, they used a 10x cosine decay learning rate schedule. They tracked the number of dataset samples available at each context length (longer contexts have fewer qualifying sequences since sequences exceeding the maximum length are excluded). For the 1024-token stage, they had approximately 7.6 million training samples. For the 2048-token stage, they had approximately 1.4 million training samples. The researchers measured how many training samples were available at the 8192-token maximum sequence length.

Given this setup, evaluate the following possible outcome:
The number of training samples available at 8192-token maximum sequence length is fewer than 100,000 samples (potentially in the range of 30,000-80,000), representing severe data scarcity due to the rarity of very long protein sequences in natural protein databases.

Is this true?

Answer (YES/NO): YES